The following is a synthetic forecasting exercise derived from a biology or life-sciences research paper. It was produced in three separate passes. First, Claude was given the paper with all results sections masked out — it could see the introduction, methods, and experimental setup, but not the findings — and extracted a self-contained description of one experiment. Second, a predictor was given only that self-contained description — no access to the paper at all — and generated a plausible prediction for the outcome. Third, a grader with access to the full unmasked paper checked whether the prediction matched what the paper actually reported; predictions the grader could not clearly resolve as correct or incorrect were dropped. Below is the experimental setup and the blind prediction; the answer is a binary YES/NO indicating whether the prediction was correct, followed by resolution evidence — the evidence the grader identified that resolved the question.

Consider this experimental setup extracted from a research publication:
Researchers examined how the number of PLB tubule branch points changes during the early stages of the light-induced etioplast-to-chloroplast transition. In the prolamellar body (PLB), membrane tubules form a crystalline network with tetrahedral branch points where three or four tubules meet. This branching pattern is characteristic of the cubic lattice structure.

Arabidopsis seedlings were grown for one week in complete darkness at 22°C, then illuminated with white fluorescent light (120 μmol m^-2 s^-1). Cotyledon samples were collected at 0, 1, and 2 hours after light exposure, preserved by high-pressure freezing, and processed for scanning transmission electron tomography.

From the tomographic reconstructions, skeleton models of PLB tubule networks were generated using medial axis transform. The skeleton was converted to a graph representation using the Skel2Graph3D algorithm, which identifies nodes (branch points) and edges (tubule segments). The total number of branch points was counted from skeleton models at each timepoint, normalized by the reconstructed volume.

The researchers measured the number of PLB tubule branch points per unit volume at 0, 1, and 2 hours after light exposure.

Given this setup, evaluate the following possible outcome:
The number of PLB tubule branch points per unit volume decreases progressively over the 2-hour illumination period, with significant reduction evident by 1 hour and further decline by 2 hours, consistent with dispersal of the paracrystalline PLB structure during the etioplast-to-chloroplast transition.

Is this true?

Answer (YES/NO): NO